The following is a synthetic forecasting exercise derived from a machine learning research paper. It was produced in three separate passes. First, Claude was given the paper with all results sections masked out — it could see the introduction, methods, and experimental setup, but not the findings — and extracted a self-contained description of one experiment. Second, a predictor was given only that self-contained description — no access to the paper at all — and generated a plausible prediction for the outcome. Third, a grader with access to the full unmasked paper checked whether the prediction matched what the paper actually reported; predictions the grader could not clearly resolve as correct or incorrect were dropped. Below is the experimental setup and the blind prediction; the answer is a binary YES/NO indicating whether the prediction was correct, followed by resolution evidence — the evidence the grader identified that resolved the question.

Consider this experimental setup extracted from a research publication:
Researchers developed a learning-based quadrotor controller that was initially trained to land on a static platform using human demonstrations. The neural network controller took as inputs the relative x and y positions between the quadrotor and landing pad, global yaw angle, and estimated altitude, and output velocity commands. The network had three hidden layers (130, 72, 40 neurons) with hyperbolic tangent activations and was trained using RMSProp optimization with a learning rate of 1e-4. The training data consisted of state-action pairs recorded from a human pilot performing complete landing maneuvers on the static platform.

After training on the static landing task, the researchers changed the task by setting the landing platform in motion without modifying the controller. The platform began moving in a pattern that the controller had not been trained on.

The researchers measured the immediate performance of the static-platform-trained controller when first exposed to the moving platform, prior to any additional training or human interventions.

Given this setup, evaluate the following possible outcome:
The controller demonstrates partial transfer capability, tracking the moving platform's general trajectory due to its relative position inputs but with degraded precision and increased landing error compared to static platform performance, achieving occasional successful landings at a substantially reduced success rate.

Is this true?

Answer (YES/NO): NO